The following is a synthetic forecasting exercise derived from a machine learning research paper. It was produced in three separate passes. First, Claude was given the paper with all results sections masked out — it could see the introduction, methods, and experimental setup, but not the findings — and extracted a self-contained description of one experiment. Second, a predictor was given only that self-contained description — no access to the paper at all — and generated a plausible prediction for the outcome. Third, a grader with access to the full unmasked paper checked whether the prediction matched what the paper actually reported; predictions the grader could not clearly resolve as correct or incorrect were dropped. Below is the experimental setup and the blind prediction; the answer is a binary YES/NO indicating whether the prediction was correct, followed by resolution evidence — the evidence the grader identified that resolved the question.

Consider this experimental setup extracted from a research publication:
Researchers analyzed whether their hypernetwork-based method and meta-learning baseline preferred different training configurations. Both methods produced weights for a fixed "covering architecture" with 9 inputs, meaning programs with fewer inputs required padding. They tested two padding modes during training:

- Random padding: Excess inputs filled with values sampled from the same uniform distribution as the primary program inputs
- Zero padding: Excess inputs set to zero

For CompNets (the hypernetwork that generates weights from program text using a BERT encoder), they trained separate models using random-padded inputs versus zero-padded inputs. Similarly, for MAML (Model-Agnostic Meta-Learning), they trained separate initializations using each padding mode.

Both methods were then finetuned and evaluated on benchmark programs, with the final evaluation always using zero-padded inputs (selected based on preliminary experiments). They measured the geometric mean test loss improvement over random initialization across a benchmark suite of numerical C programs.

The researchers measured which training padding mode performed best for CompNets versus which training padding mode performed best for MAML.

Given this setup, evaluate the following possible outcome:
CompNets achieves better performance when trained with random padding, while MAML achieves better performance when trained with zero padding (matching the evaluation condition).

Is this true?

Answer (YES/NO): YES